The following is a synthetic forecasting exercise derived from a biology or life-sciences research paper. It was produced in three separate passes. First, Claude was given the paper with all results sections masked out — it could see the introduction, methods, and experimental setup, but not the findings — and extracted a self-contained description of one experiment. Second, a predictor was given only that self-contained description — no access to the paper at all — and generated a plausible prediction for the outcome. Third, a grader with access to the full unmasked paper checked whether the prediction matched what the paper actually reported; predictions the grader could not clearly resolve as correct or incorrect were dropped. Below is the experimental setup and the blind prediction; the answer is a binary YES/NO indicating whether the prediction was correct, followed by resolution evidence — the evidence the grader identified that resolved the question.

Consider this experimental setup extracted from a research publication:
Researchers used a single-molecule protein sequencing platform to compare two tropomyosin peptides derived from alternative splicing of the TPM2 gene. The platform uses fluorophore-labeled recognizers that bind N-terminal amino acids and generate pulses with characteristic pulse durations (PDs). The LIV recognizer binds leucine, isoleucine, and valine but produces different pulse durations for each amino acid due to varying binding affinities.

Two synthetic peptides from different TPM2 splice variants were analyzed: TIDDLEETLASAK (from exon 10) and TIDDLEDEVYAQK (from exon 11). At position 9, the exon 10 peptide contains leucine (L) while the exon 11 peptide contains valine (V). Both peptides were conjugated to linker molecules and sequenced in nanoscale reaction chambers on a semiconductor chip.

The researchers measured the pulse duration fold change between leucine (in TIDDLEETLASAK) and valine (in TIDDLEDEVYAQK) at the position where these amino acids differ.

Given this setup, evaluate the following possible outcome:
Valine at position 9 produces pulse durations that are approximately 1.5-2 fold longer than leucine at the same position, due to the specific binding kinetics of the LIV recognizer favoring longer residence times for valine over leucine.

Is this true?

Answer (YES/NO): NO